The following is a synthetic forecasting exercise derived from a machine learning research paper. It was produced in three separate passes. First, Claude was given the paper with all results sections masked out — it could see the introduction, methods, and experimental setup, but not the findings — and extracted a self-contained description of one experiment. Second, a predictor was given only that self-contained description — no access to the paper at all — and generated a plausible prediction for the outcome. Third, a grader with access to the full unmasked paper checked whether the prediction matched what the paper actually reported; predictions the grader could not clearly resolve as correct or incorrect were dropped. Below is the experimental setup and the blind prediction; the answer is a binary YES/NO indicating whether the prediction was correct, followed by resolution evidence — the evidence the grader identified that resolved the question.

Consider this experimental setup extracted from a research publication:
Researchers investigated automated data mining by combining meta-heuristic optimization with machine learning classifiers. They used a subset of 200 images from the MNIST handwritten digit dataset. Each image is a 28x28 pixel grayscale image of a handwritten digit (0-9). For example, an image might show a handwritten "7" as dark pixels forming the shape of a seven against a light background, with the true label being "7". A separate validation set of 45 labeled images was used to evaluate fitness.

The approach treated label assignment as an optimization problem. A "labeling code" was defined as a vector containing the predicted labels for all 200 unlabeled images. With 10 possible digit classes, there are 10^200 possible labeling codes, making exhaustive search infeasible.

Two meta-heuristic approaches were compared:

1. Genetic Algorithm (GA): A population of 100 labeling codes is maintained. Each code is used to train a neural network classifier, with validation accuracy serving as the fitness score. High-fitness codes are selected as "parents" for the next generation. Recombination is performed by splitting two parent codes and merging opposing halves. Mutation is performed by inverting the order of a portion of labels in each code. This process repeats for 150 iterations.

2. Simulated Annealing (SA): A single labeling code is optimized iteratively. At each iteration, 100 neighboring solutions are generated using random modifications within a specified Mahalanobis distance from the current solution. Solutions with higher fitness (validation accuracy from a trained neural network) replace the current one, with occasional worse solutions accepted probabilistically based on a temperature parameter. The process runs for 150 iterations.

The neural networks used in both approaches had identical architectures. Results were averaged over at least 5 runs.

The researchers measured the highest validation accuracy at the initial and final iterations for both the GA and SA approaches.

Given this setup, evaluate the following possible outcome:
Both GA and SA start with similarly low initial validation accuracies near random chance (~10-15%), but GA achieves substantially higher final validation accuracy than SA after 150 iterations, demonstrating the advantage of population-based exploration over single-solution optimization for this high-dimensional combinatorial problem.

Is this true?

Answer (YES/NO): NO